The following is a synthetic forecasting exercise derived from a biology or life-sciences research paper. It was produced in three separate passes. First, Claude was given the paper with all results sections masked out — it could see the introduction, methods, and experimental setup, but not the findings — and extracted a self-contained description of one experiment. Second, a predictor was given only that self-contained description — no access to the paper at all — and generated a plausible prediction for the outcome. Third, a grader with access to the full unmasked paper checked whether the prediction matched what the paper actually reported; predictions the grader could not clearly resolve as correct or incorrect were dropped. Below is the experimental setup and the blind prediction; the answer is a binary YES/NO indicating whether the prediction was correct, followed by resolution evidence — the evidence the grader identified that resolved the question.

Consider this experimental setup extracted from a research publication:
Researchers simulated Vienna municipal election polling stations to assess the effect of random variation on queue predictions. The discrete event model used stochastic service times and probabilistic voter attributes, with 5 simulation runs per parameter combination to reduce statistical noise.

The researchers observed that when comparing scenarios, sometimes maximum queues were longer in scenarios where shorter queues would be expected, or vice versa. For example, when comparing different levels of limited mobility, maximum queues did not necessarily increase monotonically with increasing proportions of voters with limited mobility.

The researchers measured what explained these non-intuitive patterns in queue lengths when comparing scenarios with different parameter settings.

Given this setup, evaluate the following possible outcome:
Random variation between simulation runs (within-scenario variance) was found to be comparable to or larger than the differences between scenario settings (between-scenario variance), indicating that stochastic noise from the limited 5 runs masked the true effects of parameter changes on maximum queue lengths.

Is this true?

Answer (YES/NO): NO